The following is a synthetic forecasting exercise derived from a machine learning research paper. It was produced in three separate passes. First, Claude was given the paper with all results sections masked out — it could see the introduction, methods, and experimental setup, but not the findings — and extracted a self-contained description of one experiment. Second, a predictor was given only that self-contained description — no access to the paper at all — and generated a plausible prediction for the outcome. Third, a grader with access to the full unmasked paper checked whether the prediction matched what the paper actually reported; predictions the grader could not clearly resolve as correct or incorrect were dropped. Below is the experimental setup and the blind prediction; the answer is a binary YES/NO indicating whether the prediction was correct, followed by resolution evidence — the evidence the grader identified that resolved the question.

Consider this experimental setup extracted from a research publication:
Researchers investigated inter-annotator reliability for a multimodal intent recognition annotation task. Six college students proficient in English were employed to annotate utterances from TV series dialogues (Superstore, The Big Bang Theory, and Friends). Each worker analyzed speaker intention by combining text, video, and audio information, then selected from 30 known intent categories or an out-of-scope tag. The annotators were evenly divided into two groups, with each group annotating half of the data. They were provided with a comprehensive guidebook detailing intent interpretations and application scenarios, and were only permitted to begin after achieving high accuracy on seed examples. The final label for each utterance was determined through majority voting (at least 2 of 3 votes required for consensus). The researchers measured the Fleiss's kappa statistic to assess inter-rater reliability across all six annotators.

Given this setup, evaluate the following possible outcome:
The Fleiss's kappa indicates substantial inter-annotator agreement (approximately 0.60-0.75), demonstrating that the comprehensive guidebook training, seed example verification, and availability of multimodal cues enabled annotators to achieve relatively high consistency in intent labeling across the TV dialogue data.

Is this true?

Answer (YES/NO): YES